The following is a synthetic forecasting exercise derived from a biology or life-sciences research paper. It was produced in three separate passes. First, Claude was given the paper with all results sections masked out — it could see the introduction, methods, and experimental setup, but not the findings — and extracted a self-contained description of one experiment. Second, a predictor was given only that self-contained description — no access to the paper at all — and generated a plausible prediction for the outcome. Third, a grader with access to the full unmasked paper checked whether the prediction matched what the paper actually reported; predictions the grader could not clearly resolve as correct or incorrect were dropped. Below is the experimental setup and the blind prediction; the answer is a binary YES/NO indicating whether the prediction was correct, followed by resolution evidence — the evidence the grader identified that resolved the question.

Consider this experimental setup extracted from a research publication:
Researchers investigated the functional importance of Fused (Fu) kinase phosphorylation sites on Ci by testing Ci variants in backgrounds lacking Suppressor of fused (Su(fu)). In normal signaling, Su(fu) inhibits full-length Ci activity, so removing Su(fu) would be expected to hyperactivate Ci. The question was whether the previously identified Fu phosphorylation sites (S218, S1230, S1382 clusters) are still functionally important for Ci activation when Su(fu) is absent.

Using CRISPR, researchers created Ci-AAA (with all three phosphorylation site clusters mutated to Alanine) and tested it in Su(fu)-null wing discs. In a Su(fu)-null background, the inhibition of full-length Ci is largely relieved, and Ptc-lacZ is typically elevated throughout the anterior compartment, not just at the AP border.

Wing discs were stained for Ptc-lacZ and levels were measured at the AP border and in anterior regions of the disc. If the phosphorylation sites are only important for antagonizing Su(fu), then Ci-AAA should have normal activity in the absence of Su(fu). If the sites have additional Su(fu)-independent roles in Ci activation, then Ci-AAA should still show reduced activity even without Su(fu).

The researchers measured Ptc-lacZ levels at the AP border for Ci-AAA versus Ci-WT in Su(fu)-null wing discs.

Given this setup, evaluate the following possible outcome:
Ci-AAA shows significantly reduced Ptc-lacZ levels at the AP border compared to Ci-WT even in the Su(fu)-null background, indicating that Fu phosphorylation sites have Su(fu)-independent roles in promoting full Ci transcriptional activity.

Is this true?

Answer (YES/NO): YES